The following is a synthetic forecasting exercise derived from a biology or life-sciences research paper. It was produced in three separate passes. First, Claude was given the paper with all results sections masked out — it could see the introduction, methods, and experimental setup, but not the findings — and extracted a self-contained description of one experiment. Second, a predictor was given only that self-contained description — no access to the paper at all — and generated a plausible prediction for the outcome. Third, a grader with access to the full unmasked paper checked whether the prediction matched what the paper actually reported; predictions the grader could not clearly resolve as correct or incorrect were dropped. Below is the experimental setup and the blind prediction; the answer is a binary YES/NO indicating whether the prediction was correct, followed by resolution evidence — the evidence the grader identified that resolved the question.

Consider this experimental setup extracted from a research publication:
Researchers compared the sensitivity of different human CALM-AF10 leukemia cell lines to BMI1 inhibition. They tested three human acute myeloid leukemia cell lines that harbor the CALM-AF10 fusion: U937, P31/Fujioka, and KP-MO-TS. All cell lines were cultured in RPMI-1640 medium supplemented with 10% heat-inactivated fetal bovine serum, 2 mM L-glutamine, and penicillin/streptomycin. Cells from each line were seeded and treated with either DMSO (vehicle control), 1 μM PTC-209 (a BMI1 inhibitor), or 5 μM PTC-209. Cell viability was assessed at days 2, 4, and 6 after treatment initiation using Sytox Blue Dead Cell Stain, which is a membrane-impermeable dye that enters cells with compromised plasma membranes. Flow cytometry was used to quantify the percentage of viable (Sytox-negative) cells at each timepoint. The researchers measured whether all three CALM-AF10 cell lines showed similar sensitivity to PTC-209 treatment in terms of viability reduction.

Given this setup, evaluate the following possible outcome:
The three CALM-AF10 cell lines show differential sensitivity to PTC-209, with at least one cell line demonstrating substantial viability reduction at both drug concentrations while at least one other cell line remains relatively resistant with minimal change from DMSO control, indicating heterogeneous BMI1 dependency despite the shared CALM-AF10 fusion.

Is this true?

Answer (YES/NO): NO